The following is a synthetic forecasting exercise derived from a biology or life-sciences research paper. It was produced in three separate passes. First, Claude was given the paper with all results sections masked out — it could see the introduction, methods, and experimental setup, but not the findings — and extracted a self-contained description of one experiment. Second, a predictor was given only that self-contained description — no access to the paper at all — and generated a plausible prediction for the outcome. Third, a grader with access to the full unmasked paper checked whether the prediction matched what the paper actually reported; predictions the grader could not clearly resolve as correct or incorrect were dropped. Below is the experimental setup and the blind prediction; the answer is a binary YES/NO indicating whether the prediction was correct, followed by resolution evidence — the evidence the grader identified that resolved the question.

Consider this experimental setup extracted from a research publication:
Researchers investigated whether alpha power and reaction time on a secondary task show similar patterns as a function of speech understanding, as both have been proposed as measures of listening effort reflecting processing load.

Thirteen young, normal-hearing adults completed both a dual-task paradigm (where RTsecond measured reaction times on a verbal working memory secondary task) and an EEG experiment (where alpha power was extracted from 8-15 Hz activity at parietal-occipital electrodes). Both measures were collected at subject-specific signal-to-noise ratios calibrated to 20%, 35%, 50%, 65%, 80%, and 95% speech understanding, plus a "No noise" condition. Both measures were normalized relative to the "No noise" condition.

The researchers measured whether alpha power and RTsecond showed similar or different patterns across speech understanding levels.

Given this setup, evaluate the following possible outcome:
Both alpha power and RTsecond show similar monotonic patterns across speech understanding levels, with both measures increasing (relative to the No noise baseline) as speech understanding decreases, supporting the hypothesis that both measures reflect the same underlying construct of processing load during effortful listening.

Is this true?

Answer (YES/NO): NO